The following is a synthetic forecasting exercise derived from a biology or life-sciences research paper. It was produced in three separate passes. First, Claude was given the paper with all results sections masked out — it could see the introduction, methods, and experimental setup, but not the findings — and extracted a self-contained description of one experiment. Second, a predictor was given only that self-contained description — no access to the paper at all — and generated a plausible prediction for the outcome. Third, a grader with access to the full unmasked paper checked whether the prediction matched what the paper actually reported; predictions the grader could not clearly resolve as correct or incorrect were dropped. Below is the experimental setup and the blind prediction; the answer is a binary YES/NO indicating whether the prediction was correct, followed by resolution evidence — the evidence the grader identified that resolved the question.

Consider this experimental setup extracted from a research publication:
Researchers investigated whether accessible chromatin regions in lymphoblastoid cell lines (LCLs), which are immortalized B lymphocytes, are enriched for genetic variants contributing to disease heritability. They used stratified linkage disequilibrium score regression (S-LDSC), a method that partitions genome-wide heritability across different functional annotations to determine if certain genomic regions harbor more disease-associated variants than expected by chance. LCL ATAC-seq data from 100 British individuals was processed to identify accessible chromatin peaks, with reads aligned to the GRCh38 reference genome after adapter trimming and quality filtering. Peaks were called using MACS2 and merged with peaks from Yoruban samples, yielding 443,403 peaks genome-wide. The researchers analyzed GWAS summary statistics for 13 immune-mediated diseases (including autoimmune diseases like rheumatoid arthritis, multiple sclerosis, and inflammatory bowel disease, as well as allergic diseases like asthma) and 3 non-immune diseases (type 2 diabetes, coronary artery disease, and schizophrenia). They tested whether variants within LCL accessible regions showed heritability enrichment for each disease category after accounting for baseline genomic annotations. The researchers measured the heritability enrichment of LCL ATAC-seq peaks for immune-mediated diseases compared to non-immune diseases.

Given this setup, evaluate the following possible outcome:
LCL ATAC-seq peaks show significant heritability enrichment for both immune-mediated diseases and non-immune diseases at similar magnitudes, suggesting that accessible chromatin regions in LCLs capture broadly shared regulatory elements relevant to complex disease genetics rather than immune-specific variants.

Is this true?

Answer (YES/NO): NO